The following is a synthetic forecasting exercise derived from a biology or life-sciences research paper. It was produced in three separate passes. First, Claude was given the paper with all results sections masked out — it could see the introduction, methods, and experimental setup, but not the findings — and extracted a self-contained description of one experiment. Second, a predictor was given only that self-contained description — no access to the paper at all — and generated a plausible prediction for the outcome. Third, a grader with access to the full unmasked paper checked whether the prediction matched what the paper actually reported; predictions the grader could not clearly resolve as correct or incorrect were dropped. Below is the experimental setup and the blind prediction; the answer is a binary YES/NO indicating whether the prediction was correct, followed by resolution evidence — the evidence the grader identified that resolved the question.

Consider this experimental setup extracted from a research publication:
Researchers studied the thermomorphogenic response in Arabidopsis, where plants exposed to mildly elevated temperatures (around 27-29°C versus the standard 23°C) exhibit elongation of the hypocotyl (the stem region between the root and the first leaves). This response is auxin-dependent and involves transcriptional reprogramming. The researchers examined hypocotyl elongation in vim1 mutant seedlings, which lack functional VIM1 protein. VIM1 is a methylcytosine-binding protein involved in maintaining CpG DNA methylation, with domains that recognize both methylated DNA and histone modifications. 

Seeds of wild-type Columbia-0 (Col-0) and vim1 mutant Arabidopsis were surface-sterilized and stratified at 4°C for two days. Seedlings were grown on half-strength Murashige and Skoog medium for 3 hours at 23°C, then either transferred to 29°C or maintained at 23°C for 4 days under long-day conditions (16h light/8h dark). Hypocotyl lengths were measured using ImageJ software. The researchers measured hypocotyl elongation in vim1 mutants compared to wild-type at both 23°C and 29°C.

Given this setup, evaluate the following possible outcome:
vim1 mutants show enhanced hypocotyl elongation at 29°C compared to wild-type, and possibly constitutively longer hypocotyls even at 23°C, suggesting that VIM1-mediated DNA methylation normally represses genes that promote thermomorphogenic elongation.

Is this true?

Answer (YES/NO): NO